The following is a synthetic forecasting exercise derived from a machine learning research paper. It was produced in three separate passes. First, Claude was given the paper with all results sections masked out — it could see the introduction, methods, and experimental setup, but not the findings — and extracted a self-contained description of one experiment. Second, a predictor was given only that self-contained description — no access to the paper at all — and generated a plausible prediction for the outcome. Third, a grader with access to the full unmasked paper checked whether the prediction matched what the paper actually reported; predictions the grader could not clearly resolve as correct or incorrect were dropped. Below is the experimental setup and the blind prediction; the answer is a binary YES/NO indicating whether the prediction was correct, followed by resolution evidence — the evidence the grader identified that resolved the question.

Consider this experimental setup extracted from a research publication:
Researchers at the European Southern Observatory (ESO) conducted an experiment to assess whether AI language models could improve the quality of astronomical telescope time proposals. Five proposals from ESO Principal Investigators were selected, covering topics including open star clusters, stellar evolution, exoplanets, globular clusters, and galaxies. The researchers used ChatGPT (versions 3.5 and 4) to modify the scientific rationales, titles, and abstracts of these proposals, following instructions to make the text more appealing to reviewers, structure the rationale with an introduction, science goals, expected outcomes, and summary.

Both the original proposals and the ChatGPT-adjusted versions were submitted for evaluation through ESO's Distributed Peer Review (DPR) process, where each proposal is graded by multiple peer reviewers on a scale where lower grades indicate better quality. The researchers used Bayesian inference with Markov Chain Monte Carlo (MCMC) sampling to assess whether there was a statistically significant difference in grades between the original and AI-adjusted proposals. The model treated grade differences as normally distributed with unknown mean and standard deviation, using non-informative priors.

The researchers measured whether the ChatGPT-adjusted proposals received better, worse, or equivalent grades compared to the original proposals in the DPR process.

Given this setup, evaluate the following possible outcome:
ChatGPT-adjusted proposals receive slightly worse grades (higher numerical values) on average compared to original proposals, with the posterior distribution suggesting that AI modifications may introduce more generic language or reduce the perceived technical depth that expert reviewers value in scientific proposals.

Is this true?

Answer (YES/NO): YES